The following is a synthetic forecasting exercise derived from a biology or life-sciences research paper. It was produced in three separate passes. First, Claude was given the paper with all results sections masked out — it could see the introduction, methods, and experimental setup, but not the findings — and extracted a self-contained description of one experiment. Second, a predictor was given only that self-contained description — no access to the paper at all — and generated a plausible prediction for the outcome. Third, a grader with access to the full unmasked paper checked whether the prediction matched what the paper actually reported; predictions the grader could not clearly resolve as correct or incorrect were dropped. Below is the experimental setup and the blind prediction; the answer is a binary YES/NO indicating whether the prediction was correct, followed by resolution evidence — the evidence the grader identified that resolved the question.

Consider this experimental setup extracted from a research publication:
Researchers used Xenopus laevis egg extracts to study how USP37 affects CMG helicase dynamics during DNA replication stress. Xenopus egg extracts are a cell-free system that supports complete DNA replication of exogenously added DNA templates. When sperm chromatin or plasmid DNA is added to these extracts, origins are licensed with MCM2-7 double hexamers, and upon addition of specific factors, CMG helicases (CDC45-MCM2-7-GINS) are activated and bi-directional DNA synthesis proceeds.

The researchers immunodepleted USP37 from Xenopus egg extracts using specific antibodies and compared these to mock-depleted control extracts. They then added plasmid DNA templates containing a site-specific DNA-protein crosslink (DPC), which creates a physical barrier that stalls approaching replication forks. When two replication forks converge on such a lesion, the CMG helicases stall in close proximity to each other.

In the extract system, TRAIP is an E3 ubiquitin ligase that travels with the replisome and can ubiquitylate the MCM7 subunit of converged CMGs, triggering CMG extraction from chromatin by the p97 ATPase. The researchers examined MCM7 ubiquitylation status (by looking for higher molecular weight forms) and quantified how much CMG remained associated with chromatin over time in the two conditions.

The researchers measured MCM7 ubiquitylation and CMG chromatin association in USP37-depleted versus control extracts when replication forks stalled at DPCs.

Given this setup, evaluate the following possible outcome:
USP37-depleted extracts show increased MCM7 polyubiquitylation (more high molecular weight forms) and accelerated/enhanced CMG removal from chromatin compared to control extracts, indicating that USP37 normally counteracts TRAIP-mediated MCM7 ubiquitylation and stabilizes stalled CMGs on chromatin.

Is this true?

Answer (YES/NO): YES